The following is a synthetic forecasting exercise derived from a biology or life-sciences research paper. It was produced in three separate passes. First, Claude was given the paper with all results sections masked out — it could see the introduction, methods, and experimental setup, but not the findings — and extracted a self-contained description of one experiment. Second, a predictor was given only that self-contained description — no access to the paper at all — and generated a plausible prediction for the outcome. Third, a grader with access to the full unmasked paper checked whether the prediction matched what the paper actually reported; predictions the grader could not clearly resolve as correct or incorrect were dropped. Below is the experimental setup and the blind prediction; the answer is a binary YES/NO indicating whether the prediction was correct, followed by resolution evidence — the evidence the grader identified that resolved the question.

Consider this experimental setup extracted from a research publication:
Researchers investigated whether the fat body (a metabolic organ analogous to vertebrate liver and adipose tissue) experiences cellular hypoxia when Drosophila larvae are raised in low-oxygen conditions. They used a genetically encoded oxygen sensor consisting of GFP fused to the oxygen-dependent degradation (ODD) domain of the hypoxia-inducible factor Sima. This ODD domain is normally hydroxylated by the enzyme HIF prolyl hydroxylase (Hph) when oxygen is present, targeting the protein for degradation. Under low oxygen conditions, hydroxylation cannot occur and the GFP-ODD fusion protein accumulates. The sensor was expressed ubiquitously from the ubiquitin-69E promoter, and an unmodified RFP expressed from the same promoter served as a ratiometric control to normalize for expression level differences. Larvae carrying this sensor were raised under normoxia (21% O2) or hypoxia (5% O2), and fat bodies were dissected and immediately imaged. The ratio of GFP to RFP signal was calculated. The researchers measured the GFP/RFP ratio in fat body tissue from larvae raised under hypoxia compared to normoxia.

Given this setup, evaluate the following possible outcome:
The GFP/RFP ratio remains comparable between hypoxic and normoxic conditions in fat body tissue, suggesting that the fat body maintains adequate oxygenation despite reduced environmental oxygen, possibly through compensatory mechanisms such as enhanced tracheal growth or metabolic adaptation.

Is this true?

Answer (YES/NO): NO